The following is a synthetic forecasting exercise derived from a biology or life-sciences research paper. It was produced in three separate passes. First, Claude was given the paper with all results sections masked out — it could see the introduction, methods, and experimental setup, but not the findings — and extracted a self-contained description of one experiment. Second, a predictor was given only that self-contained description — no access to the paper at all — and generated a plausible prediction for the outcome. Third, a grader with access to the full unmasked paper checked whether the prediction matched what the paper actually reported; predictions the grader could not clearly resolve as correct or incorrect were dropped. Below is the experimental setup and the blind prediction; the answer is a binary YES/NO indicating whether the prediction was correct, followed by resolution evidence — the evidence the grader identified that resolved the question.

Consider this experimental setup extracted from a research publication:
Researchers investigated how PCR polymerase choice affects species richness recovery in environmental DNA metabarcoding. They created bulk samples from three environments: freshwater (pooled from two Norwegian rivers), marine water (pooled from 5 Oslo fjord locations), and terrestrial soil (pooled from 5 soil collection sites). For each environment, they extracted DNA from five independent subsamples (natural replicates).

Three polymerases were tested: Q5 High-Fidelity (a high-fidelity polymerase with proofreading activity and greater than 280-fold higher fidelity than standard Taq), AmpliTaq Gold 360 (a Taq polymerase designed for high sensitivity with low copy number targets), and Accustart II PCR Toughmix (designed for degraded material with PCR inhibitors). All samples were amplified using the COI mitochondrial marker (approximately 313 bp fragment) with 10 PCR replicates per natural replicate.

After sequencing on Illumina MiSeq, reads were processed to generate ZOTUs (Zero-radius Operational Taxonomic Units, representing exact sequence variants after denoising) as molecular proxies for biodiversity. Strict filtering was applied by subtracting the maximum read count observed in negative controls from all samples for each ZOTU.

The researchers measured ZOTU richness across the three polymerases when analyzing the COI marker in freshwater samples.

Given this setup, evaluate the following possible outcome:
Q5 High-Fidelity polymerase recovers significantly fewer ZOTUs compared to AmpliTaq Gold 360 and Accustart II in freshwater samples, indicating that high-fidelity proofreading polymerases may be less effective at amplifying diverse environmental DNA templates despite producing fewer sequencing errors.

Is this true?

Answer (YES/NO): YES